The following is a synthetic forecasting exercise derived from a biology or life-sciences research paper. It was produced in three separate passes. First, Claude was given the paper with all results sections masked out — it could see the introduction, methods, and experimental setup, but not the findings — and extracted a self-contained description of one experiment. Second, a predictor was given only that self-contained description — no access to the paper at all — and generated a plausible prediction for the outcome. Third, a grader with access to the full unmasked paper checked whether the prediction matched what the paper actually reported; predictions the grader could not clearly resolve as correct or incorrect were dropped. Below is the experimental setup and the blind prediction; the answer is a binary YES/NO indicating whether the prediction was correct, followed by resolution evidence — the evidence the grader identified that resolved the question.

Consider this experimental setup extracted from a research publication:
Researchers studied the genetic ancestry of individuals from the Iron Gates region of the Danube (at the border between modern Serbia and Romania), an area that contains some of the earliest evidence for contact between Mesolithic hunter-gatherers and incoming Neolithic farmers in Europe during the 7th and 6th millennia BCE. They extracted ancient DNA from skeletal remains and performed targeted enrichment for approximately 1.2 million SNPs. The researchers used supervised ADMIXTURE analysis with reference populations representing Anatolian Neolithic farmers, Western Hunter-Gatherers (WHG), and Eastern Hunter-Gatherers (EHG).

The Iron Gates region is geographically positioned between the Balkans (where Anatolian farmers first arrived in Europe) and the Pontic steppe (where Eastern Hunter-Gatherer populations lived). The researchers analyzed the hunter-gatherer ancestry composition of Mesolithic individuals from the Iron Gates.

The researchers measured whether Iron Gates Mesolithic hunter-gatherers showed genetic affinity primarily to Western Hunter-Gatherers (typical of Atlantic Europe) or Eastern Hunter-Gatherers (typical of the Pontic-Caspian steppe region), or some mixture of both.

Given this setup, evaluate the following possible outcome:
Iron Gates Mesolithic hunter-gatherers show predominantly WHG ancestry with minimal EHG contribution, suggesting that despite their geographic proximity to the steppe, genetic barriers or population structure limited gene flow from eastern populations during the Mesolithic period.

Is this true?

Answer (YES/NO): NO